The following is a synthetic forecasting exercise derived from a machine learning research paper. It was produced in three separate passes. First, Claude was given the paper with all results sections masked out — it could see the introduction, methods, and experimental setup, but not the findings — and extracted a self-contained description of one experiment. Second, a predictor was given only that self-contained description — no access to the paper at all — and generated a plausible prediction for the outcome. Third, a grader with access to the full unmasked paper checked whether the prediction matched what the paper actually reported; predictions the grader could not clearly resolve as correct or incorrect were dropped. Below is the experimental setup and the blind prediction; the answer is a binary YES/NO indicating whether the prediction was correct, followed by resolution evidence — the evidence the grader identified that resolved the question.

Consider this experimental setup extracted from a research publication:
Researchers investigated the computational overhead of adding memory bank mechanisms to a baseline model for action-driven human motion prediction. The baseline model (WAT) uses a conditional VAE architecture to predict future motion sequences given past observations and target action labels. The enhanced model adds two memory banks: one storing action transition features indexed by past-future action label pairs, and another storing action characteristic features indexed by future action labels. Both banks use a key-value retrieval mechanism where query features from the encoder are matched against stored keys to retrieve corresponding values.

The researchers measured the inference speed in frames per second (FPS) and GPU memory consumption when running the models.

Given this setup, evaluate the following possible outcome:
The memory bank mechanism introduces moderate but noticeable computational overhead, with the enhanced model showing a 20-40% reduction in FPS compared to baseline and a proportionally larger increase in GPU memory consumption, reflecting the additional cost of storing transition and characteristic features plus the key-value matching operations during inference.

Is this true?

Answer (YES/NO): NO